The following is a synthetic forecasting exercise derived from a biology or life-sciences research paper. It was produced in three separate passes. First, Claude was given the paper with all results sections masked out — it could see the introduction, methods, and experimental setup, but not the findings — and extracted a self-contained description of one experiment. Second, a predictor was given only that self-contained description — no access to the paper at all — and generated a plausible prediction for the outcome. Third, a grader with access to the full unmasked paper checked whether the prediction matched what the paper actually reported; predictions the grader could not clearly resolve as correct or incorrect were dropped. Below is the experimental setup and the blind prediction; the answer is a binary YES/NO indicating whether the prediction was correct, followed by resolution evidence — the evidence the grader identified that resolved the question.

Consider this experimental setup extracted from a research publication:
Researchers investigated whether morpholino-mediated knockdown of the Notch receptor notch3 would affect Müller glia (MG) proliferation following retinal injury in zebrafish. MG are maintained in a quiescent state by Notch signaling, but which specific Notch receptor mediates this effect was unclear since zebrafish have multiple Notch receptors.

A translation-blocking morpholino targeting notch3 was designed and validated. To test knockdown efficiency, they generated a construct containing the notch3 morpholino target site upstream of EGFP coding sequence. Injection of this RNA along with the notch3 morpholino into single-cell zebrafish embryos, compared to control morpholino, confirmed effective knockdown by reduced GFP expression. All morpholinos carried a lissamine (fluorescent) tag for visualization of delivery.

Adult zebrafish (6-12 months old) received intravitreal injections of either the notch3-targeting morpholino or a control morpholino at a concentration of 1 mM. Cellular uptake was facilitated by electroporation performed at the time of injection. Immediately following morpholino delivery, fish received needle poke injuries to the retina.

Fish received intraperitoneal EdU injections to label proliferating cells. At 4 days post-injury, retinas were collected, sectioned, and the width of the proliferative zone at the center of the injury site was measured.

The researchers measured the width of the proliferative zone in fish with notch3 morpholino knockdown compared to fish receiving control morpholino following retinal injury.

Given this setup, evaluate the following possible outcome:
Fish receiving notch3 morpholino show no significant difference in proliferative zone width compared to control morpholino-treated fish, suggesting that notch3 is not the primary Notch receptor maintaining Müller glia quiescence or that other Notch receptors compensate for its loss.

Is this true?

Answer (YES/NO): NO